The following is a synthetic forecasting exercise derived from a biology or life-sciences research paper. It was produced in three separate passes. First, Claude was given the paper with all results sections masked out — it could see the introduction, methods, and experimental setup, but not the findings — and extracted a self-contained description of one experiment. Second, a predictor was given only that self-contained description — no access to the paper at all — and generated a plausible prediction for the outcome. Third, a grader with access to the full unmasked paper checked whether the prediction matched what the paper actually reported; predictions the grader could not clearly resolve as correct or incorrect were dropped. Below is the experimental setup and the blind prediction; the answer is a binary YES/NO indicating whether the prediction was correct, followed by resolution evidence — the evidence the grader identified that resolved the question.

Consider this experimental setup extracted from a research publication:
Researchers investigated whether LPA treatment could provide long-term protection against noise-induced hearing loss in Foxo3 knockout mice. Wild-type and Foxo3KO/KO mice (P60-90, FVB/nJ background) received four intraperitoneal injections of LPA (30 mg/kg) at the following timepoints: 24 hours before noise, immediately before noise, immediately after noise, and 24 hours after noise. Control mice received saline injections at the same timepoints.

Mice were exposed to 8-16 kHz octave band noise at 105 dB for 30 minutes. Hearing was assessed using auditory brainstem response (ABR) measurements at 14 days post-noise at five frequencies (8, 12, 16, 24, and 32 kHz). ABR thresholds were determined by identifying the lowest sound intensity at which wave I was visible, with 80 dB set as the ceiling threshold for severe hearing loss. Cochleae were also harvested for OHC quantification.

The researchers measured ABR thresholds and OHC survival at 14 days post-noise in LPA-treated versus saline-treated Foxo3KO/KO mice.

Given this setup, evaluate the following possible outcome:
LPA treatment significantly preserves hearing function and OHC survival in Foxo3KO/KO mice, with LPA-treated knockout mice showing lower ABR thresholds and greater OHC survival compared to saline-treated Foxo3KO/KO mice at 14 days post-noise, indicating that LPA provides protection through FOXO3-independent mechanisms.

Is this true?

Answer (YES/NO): NO